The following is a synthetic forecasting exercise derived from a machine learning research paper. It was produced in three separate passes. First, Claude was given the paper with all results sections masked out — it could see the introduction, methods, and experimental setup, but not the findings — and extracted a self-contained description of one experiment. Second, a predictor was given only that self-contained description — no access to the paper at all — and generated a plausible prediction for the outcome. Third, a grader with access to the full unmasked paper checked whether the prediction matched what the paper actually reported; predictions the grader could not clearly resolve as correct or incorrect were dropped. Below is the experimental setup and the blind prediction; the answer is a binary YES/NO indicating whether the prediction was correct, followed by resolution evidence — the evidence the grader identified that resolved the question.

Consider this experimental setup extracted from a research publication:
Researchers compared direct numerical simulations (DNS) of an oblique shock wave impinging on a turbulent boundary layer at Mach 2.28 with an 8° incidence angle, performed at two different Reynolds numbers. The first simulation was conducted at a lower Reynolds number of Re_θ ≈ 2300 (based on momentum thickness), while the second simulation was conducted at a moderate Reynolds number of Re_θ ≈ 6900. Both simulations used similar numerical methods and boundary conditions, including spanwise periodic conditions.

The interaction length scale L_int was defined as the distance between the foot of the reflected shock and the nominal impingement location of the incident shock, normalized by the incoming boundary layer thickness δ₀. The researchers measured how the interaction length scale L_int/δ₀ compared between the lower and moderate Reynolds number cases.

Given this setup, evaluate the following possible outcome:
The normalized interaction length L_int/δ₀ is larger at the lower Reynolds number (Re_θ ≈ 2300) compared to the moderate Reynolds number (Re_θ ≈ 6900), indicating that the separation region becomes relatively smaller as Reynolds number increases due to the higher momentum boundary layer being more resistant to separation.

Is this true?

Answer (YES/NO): NO